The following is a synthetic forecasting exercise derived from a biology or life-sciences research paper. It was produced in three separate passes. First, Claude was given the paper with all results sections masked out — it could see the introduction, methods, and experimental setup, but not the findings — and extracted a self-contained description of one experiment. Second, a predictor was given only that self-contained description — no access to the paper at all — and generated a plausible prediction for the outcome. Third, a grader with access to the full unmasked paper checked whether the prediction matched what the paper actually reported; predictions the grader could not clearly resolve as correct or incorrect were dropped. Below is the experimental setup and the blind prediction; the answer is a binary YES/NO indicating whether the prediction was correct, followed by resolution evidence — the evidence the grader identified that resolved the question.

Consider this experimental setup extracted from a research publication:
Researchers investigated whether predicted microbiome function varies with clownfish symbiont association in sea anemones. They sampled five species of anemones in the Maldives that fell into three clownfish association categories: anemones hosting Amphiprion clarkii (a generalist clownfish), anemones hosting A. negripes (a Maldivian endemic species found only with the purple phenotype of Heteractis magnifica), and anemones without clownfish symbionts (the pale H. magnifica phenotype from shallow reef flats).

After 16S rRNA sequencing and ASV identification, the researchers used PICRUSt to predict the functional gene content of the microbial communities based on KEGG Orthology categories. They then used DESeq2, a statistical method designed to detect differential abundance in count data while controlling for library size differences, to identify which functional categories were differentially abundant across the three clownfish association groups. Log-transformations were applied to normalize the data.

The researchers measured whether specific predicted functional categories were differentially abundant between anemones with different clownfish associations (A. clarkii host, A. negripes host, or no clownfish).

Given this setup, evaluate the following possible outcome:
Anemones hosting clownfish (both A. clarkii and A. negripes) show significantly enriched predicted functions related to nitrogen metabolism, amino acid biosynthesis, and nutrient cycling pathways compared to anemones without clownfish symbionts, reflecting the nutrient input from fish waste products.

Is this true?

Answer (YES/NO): NO